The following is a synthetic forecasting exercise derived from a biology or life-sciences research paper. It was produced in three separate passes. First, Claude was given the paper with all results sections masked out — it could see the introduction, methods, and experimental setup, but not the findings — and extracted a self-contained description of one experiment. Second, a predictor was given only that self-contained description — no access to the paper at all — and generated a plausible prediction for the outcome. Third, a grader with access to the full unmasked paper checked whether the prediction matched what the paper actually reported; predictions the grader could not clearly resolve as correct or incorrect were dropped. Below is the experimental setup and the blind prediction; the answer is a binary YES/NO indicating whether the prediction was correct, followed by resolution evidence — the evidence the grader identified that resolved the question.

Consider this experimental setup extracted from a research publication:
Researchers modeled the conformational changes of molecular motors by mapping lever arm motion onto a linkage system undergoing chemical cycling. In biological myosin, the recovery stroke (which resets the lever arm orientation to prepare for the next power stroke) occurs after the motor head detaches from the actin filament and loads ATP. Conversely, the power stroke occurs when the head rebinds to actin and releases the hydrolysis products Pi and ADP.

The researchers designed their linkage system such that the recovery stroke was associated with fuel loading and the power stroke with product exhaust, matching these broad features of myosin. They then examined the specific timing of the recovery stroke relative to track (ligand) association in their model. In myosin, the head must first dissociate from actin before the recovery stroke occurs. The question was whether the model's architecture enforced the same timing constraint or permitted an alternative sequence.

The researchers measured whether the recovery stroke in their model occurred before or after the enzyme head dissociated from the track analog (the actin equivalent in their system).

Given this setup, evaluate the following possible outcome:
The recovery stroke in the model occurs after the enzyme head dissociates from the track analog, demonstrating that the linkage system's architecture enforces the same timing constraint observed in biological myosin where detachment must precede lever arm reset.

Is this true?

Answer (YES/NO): NO